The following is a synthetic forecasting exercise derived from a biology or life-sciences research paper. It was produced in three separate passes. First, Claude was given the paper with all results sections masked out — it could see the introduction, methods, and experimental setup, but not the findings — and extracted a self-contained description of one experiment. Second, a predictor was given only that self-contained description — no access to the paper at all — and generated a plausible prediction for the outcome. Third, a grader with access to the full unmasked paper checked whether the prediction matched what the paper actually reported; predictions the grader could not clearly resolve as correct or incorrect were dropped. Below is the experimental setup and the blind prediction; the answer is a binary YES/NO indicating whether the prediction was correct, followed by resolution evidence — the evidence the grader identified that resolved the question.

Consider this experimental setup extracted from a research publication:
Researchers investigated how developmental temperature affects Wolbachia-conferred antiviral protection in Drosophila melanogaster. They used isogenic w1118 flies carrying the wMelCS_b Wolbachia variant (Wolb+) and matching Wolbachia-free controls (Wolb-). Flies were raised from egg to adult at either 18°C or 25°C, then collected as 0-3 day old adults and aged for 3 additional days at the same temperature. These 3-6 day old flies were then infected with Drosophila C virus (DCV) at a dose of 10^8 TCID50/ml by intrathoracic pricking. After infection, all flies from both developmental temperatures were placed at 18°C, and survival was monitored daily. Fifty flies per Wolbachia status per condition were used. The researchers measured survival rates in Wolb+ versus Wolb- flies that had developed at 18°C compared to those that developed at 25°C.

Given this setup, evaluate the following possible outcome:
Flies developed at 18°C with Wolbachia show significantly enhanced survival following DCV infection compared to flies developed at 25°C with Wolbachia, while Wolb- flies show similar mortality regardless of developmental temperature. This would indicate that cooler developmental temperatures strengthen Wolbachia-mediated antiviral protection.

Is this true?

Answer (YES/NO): NO